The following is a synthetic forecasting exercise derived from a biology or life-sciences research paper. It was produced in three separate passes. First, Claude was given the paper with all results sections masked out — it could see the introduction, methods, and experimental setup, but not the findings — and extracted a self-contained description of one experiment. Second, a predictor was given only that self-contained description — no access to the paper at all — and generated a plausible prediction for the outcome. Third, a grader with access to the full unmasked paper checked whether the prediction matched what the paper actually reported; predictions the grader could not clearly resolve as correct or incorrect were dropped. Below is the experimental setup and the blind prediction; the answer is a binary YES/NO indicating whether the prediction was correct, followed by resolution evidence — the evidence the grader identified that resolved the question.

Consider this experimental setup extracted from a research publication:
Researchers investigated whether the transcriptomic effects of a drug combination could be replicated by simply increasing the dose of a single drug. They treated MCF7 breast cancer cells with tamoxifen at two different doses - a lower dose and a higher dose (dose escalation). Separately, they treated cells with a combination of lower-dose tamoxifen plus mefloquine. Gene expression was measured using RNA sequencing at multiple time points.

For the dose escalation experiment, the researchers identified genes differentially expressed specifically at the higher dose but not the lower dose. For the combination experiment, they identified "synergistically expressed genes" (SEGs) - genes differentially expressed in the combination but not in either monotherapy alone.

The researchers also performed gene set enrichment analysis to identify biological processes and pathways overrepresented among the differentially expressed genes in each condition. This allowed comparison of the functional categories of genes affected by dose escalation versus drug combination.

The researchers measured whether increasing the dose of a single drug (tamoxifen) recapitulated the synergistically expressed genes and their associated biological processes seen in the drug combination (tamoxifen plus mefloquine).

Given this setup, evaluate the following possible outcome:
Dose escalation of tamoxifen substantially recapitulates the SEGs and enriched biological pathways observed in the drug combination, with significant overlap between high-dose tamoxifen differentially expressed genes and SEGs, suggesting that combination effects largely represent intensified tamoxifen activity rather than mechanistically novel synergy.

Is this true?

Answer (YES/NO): NO